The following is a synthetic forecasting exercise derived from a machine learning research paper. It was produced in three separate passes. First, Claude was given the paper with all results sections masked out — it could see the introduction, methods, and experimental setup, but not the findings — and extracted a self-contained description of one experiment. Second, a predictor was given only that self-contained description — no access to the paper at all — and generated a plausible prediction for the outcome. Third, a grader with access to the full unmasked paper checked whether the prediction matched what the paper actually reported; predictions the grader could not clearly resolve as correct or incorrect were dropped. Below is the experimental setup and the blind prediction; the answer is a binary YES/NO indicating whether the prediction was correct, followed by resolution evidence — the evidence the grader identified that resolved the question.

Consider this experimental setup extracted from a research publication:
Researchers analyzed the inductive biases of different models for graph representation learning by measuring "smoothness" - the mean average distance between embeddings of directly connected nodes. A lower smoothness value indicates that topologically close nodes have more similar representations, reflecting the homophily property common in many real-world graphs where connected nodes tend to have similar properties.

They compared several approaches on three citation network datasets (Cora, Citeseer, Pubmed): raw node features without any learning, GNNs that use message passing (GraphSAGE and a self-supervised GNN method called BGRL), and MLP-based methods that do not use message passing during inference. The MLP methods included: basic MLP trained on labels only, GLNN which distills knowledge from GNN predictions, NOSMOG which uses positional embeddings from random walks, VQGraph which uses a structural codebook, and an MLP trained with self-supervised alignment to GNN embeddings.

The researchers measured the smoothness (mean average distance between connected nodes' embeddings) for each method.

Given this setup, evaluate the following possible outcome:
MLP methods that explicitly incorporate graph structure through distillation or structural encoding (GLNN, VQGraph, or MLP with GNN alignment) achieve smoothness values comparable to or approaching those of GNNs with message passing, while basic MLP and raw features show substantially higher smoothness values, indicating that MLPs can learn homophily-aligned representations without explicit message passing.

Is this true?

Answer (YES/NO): NO